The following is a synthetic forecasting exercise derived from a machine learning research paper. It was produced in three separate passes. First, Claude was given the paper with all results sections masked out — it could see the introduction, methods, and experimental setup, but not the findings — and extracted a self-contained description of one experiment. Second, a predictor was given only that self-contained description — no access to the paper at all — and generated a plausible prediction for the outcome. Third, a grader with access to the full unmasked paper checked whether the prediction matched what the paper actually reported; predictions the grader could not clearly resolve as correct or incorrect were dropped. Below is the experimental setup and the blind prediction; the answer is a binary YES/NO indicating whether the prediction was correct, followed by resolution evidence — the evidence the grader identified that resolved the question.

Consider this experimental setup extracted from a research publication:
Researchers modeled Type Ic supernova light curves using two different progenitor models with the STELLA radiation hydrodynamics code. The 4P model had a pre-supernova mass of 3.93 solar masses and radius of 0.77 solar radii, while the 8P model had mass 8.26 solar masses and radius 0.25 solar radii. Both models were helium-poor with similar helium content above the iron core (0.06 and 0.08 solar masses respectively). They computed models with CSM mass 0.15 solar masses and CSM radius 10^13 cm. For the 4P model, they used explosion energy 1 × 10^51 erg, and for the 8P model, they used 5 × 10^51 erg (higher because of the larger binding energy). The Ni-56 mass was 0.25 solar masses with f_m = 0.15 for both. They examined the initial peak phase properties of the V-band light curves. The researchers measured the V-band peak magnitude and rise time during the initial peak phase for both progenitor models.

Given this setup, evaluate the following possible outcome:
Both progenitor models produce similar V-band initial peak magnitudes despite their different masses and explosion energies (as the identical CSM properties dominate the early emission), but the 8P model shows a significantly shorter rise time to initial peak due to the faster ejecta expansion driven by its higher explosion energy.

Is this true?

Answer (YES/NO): NO